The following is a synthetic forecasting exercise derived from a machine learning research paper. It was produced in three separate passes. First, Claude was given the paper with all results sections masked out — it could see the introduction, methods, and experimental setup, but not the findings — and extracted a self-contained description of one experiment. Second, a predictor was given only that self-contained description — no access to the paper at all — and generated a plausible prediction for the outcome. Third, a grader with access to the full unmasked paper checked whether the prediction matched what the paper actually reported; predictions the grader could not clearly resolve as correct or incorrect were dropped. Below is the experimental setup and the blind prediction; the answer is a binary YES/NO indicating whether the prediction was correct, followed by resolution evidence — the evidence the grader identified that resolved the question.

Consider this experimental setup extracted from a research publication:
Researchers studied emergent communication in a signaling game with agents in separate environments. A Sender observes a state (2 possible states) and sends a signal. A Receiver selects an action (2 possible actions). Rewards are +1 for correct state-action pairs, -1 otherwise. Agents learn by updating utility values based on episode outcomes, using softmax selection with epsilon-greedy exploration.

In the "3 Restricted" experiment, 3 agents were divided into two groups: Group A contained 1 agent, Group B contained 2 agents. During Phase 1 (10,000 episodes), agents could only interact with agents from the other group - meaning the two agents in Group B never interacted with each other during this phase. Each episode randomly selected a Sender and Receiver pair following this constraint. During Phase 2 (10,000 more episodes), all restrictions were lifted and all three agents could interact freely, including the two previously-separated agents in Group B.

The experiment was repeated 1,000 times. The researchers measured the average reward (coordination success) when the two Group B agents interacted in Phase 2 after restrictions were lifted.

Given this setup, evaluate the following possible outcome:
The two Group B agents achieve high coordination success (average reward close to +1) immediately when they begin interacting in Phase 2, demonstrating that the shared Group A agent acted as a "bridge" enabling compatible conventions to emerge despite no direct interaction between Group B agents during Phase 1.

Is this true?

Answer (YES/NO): NO